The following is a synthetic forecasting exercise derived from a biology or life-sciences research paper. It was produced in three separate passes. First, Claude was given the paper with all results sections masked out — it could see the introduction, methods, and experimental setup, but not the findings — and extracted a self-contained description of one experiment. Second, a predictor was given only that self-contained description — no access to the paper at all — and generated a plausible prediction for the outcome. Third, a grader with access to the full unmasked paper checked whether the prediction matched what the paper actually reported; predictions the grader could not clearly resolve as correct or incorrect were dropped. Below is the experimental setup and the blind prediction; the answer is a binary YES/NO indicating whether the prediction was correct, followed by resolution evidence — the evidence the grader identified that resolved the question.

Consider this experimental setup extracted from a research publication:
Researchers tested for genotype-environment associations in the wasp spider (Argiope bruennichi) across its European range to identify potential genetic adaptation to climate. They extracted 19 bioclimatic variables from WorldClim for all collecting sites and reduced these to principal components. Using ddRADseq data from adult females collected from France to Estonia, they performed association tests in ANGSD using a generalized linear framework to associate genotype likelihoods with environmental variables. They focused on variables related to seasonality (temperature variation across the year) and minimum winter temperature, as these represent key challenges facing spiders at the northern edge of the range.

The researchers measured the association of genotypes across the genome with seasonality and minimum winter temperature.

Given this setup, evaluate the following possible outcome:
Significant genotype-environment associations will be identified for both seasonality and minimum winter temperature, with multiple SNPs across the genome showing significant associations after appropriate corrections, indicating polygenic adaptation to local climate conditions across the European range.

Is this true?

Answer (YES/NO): YES